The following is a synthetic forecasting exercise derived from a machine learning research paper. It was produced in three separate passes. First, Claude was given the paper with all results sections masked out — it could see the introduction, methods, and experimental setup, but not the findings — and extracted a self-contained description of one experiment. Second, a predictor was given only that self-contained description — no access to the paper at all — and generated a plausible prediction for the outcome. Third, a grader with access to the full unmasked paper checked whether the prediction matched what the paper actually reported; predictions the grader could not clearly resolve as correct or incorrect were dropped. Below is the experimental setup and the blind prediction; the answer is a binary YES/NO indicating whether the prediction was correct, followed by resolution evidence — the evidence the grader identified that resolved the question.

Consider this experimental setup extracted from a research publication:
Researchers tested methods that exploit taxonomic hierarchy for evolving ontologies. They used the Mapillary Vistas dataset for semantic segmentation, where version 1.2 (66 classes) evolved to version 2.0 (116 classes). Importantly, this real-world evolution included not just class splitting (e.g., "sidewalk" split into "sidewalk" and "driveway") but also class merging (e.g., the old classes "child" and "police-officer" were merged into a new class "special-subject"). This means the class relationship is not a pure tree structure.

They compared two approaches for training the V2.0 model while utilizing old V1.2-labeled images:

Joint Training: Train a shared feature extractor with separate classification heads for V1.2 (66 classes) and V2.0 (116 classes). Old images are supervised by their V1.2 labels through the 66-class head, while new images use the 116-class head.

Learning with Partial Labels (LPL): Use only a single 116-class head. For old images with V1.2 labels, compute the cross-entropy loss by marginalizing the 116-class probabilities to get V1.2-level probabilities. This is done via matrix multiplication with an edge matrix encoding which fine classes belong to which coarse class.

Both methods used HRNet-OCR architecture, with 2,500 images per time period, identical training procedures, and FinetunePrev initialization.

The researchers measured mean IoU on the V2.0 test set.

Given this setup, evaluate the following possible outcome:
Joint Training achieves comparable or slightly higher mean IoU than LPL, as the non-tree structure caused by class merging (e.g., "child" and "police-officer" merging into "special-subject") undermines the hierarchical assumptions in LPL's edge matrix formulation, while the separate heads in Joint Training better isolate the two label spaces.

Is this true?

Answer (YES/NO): YES